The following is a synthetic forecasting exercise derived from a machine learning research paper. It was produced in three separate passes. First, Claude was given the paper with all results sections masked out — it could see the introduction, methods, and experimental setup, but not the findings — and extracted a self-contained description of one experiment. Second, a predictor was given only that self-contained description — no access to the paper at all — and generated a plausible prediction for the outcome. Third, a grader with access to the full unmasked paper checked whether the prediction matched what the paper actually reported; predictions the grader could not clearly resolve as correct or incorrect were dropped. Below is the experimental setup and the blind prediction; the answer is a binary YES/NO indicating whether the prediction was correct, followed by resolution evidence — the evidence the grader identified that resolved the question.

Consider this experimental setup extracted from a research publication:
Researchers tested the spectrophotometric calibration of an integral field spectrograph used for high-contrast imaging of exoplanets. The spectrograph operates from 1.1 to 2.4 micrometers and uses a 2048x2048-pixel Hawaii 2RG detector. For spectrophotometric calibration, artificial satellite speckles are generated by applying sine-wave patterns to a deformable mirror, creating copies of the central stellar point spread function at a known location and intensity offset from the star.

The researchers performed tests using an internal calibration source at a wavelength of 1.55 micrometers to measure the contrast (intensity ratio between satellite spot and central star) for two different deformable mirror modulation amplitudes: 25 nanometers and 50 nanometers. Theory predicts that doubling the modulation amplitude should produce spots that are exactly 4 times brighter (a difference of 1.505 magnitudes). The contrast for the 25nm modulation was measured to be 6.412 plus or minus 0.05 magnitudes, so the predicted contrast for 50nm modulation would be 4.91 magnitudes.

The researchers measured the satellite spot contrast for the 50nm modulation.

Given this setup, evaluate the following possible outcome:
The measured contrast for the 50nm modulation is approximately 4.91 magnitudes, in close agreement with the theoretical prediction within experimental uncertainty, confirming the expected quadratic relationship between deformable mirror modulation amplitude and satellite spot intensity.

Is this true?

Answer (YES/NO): YES